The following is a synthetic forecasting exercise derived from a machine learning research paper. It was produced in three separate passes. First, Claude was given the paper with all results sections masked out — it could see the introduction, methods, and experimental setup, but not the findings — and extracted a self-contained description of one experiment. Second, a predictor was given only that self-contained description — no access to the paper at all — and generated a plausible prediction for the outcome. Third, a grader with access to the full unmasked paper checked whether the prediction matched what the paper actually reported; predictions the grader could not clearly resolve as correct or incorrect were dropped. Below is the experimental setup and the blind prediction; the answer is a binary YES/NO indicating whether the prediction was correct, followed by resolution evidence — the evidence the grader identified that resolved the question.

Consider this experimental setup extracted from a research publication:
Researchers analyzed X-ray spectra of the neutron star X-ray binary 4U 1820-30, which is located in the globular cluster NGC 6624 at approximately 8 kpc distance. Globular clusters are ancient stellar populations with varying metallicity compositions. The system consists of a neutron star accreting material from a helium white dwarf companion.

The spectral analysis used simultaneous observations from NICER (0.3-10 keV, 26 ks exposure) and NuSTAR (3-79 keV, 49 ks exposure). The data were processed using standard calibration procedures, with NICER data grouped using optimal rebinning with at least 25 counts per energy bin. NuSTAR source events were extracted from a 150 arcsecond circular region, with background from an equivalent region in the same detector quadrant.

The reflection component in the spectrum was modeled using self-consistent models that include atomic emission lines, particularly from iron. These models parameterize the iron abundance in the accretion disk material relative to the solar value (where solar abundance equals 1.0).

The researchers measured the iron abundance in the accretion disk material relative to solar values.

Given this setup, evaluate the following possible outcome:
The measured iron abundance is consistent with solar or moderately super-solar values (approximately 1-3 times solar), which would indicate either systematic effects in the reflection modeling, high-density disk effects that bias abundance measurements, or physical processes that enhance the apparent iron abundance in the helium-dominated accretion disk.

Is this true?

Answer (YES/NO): NO